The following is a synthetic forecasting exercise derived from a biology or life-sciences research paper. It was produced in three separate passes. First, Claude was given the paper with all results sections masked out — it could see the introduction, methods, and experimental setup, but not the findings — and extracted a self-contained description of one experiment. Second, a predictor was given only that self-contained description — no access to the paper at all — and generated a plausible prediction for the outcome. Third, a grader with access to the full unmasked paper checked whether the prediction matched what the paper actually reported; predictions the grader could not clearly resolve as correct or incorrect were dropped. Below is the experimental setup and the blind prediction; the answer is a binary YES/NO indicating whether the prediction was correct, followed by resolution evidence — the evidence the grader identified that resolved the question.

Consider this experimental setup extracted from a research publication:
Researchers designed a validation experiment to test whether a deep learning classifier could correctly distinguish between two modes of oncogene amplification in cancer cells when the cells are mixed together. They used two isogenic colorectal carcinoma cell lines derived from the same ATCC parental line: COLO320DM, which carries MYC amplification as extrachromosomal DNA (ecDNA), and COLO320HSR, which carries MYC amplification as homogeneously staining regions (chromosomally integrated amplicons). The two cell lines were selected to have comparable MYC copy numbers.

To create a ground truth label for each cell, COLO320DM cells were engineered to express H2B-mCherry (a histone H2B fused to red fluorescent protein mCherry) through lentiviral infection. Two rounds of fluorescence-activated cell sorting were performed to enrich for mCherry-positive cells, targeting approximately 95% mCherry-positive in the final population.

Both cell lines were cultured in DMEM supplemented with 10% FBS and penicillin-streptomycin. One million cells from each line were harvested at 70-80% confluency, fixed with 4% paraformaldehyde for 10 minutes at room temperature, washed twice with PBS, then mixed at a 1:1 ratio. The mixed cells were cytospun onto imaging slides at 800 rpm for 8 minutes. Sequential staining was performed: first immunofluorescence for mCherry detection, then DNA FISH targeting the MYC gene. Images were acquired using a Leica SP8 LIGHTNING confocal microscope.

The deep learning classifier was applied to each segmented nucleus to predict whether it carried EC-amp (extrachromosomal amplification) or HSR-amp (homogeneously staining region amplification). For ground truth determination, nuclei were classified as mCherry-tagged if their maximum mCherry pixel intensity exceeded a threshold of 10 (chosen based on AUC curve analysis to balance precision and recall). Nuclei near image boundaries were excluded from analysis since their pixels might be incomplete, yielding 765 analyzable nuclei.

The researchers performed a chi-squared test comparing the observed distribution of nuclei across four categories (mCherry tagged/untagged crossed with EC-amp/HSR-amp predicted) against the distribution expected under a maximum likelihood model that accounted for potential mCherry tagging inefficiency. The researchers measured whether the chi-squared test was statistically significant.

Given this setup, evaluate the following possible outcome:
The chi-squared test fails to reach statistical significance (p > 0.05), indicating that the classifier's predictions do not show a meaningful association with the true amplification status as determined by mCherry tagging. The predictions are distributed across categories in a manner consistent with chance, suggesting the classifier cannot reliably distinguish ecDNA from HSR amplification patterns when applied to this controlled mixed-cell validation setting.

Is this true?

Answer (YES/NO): NO